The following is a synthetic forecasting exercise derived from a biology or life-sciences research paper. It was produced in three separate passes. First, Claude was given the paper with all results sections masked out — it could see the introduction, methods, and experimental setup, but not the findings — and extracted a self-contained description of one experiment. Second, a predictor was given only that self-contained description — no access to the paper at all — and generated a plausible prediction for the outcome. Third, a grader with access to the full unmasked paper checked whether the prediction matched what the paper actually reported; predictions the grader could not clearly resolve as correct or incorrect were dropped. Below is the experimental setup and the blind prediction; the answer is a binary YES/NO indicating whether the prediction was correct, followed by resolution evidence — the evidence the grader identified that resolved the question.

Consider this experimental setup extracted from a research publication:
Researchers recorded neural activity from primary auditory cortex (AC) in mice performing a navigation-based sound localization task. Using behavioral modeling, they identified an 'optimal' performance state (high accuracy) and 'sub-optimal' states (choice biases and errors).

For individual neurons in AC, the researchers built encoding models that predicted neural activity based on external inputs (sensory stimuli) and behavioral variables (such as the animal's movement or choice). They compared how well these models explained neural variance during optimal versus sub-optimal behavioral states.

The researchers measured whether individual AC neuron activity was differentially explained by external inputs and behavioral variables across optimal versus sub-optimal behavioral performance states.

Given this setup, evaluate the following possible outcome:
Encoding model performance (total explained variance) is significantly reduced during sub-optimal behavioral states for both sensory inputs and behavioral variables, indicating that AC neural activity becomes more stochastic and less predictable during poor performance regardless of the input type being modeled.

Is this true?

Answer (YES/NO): NO